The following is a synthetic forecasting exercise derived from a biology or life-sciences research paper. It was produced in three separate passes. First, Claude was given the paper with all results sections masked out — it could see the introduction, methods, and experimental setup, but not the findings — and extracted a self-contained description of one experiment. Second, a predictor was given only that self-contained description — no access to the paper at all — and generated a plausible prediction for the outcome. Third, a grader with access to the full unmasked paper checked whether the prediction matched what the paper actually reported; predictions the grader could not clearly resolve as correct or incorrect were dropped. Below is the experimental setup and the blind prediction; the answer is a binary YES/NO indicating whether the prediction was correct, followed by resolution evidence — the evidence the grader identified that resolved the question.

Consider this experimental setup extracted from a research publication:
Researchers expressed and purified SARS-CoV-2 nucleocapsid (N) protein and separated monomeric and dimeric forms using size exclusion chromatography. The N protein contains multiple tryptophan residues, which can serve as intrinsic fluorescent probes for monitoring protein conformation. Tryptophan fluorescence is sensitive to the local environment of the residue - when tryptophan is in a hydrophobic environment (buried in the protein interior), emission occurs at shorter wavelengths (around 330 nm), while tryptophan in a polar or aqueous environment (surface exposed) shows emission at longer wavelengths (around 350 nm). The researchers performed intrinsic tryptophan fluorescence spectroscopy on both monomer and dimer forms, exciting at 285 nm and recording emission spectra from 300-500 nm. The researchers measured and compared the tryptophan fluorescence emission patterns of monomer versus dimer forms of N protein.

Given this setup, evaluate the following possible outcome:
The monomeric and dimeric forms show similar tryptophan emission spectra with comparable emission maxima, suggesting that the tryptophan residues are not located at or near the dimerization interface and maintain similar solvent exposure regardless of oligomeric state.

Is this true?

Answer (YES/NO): NO